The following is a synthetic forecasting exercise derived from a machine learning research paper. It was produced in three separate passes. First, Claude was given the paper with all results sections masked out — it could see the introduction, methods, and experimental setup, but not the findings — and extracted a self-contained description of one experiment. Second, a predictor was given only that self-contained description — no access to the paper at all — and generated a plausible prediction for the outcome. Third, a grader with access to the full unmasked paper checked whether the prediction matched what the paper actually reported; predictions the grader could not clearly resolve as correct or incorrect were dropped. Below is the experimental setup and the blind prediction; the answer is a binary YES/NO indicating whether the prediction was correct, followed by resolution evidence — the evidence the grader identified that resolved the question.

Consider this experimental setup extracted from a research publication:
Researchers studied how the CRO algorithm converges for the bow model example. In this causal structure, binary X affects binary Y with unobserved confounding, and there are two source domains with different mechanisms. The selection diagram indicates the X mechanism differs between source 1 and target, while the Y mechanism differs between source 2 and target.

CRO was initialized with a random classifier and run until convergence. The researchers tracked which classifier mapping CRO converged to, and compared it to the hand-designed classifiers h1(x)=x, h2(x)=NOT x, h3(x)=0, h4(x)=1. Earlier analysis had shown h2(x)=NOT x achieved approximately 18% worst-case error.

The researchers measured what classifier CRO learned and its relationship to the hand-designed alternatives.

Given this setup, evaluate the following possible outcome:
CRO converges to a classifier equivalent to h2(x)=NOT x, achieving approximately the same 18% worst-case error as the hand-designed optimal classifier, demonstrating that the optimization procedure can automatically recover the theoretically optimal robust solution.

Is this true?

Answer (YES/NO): YES